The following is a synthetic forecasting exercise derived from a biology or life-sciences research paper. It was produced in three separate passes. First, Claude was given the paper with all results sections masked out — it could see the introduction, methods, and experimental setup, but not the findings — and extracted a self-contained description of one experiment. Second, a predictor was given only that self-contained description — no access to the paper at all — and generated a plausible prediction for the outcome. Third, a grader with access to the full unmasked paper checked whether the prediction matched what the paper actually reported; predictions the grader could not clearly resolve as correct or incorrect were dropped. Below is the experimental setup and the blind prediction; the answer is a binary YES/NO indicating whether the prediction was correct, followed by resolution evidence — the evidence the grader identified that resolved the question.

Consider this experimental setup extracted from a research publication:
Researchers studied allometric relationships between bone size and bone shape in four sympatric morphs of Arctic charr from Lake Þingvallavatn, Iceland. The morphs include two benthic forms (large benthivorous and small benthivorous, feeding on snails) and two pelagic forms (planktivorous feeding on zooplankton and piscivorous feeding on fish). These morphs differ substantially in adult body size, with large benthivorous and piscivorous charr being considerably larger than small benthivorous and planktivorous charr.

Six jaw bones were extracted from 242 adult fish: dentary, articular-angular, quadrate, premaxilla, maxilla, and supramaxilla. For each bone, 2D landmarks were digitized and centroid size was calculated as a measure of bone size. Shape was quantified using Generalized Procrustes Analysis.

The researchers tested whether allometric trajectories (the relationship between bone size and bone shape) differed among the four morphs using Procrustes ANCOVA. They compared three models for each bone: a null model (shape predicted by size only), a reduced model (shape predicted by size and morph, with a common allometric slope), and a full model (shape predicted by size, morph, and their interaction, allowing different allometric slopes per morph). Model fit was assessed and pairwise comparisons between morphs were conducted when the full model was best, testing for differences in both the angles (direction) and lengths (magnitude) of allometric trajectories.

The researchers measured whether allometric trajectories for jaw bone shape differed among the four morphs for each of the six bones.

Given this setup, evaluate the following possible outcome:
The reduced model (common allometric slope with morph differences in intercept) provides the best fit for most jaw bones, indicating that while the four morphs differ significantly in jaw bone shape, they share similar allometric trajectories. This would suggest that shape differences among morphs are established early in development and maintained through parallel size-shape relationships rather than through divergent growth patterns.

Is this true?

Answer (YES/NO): NO